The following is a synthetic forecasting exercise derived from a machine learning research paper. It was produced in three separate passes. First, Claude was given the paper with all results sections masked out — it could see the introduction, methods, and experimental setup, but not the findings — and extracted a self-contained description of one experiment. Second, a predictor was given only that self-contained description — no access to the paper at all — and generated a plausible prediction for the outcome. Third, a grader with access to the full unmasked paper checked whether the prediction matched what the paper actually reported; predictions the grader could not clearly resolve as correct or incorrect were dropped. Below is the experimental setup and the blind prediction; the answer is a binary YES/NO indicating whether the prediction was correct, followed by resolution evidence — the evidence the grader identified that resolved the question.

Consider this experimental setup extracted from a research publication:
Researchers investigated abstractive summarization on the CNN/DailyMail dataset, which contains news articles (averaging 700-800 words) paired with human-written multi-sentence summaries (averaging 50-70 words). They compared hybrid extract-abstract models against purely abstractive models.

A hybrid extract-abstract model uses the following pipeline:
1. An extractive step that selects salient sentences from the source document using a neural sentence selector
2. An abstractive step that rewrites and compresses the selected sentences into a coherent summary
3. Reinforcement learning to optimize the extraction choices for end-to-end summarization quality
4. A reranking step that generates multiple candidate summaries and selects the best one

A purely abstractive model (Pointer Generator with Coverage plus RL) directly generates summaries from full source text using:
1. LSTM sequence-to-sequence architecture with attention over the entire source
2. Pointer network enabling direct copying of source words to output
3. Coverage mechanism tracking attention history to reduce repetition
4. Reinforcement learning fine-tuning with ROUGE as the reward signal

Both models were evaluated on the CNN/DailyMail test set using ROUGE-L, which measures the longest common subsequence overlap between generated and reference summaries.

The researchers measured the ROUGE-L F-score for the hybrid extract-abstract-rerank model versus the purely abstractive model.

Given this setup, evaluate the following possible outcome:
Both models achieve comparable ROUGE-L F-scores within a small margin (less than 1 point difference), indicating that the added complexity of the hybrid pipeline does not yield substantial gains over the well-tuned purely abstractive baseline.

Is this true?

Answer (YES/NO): NO